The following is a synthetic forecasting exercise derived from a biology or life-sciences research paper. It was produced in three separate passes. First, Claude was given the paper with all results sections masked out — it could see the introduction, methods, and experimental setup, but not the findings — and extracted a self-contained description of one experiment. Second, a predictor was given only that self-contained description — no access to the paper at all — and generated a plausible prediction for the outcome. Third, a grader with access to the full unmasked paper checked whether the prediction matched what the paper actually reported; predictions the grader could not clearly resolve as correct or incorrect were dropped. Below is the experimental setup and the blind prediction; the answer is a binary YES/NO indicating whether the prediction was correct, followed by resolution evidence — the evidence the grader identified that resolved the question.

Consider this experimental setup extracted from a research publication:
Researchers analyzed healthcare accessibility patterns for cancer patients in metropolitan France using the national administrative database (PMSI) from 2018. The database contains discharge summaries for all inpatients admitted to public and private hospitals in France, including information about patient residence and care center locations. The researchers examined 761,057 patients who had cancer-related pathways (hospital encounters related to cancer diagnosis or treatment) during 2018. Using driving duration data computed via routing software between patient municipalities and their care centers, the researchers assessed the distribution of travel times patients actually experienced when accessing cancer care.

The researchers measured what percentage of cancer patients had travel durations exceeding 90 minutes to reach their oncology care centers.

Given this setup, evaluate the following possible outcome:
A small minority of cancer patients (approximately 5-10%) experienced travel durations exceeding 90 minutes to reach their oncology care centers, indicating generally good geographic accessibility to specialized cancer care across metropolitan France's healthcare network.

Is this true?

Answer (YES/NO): NO